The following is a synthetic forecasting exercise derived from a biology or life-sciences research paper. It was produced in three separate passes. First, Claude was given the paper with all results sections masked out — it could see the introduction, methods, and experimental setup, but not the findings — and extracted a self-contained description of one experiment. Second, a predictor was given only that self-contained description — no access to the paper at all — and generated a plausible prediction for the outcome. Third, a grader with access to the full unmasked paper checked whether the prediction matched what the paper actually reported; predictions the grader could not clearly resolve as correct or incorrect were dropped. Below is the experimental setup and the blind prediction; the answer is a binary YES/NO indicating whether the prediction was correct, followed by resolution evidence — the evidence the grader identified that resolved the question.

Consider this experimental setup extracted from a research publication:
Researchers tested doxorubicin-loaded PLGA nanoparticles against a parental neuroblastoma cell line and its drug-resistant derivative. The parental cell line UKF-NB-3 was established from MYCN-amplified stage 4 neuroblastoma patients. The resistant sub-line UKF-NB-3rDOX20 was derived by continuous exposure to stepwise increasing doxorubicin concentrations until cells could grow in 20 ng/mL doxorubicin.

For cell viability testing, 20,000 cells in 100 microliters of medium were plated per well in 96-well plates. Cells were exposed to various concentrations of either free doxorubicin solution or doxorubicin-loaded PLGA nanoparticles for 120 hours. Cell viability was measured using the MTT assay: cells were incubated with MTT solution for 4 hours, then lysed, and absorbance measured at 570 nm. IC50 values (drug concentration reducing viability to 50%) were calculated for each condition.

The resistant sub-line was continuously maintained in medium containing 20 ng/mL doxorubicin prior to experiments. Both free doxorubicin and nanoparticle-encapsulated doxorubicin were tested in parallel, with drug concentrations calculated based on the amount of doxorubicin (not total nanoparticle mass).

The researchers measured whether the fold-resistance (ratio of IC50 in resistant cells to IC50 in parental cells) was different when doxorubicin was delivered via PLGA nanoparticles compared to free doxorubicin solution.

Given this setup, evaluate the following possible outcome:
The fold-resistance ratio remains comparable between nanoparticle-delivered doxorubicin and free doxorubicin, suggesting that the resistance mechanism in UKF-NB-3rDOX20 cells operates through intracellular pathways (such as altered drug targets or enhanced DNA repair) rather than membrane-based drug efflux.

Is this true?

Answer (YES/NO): NO